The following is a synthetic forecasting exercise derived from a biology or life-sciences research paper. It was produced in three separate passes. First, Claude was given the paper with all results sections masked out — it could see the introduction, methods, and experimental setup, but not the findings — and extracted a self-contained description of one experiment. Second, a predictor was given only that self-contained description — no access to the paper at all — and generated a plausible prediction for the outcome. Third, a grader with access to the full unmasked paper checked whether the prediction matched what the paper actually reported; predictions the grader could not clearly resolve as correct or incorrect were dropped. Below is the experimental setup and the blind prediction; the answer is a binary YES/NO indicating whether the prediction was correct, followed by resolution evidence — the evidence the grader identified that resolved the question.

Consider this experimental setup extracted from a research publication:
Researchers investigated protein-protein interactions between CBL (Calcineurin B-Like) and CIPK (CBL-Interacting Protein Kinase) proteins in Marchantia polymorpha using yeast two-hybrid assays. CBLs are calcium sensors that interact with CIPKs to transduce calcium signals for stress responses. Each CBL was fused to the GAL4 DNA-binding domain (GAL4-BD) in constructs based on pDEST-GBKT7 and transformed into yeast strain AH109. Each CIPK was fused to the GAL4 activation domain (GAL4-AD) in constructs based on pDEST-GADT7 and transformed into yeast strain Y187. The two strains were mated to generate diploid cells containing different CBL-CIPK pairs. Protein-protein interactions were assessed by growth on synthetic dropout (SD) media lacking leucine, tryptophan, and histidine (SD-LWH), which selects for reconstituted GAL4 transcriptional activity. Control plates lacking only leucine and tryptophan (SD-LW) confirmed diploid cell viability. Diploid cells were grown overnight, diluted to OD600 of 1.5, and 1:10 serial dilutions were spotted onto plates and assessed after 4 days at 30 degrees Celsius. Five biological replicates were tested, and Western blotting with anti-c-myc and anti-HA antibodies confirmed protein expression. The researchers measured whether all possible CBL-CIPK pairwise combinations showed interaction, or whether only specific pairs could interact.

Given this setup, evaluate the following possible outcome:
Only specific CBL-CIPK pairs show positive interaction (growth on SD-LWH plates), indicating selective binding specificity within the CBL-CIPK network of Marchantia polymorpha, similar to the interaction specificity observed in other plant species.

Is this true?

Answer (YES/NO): NO